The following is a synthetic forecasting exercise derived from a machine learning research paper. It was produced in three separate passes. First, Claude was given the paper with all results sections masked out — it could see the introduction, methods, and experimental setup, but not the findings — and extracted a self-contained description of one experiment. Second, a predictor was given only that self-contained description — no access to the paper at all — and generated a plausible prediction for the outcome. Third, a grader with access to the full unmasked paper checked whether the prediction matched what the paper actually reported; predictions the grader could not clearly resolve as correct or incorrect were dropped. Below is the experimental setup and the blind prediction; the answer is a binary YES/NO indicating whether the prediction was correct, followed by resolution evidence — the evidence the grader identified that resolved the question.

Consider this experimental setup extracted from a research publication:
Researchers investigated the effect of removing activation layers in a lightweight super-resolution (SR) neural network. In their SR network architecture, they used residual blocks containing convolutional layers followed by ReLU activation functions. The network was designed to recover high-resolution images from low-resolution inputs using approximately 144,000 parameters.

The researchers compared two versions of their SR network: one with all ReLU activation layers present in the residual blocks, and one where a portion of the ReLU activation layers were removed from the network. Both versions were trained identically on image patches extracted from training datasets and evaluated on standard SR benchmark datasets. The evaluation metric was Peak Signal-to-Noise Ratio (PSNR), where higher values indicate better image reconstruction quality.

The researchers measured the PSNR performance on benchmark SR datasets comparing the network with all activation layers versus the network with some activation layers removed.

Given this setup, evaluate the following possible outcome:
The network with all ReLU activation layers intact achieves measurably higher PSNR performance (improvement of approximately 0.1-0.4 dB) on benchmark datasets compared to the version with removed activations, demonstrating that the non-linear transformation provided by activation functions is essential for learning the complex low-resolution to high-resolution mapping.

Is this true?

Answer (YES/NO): NO